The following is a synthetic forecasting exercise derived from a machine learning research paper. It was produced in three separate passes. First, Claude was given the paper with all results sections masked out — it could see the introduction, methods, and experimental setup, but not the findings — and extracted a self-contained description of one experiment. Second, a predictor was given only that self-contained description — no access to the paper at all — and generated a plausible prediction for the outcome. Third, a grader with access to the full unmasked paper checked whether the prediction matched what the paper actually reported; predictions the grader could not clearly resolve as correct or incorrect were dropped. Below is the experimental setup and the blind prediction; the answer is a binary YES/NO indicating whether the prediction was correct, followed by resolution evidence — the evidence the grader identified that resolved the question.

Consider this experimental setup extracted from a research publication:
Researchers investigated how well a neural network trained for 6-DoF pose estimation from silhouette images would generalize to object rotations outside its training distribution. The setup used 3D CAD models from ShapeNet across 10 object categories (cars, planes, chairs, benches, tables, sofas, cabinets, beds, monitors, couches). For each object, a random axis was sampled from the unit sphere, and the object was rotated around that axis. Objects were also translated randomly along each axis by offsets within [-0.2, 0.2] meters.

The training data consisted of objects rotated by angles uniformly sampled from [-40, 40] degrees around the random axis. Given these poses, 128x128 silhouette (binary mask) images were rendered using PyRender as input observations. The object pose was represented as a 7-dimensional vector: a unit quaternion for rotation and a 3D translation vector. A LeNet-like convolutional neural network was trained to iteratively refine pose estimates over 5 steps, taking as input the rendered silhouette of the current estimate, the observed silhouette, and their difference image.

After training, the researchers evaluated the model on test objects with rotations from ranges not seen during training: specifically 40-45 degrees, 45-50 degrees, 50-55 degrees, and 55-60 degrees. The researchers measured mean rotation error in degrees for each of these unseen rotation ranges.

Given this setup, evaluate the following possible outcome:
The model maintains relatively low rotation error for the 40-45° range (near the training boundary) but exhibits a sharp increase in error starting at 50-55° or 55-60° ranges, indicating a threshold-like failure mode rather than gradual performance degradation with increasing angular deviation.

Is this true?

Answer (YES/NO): NO